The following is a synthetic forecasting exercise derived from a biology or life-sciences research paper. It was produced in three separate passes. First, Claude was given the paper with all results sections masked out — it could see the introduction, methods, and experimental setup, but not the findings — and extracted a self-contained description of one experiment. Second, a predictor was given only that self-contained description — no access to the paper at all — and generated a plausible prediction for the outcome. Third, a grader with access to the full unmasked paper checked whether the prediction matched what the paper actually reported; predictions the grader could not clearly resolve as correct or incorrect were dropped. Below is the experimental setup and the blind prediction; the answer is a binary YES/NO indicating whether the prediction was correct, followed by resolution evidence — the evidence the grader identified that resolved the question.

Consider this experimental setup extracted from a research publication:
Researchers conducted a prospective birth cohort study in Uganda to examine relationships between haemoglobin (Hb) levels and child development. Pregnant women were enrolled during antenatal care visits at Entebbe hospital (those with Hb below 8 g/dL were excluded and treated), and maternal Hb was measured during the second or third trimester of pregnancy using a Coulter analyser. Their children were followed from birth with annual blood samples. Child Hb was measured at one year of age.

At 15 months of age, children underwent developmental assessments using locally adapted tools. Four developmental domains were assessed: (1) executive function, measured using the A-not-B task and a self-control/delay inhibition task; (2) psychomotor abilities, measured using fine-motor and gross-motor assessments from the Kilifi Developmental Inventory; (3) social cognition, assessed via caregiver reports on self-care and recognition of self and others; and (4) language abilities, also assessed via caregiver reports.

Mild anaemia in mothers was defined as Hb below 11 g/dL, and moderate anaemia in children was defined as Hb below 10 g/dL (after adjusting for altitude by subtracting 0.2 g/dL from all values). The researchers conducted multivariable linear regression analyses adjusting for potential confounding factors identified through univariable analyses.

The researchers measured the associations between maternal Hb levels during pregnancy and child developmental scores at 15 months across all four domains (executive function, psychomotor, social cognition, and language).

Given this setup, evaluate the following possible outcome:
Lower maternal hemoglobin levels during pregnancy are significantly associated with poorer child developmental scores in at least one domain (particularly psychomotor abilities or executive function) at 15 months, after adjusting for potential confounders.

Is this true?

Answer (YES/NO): YES